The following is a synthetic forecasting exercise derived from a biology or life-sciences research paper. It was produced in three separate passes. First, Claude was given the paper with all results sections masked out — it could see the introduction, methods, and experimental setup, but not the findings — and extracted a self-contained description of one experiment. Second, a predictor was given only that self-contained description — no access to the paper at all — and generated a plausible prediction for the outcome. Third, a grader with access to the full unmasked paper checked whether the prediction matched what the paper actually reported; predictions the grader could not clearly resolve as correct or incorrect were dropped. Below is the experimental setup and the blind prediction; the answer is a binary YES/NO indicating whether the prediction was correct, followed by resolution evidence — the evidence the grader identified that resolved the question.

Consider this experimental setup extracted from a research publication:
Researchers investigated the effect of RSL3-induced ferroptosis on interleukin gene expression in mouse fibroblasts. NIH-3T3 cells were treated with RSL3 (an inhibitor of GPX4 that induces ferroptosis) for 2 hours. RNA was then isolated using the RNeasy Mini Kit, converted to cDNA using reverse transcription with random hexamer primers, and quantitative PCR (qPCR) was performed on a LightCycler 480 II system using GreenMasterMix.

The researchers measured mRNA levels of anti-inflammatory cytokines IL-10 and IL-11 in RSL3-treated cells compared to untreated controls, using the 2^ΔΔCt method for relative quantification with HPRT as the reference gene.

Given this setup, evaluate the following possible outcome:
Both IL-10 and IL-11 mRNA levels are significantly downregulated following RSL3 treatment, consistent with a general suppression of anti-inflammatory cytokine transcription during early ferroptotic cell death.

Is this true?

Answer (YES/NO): NO